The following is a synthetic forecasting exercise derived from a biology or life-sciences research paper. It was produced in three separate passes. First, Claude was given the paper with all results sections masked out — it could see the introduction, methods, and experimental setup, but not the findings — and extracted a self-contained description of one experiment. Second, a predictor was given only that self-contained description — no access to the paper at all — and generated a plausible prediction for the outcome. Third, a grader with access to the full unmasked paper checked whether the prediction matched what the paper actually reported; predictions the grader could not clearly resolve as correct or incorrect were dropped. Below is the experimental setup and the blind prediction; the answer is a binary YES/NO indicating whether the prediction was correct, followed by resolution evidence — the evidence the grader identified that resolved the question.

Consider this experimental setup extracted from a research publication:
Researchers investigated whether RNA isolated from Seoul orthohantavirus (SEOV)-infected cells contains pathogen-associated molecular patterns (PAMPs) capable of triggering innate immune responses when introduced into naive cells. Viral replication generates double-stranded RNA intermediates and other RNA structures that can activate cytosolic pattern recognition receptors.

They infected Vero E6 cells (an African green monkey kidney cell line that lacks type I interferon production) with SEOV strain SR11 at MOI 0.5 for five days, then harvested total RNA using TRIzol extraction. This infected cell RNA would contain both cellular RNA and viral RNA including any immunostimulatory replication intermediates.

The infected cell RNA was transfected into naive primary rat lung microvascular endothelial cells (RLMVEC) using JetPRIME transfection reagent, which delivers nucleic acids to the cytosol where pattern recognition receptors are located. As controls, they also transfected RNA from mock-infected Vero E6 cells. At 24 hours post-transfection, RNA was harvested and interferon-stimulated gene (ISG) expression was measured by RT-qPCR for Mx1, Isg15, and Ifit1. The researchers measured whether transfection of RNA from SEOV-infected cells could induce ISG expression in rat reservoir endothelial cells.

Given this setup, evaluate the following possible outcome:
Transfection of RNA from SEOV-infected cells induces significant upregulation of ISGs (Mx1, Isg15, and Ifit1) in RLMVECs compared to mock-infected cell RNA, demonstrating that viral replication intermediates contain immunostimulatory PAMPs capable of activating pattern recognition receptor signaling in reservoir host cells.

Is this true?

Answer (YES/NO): YES